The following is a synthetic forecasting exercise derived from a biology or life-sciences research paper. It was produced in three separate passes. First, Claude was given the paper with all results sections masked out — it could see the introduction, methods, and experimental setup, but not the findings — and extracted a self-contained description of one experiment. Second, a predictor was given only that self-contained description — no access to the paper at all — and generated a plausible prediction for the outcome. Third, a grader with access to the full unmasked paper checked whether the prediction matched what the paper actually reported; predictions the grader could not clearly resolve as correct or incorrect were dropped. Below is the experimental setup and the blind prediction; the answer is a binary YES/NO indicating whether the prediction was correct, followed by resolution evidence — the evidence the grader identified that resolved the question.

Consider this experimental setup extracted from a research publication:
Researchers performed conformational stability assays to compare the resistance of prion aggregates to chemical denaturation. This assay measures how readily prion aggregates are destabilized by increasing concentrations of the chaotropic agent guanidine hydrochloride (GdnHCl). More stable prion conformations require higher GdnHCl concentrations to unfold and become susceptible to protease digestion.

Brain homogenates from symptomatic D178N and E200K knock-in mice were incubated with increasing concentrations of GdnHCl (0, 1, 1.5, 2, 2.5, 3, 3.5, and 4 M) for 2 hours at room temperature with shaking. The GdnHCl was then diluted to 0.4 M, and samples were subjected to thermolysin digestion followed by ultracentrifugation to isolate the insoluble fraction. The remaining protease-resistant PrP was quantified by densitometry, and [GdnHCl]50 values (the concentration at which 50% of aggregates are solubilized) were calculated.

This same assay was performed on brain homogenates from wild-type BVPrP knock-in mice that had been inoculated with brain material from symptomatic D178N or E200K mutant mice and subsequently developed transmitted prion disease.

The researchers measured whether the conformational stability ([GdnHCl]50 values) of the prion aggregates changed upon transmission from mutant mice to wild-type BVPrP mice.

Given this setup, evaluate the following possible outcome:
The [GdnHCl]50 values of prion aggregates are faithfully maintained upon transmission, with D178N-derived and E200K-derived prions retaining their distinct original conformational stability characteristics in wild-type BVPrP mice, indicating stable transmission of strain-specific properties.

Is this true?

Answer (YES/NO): NO